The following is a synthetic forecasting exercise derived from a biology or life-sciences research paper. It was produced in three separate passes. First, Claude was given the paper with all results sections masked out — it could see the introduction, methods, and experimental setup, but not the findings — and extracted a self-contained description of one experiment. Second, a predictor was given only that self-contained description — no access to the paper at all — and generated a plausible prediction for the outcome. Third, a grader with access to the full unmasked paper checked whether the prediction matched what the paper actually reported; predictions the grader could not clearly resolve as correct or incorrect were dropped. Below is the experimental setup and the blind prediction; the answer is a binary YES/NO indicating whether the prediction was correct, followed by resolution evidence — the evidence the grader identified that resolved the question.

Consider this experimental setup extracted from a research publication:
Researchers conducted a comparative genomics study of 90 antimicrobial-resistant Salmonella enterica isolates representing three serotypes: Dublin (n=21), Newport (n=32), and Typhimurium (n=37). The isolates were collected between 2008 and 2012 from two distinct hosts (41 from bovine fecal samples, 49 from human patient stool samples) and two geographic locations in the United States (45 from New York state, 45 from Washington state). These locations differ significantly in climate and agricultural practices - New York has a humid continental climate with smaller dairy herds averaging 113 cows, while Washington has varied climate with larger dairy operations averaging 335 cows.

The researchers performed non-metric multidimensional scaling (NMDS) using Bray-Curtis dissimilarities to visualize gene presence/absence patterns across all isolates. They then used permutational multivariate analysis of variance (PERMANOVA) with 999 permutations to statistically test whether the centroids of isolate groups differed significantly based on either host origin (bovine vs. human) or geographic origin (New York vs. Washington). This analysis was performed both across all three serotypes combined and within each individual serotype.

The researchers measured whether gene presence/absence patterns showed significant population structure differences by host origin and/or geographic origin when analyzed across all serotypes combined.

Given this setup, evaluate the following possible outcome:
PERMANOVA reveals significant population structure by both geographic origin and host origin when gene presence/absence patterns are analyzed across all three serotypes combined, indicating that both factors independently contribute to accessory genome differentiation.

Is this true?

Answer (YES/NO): NO